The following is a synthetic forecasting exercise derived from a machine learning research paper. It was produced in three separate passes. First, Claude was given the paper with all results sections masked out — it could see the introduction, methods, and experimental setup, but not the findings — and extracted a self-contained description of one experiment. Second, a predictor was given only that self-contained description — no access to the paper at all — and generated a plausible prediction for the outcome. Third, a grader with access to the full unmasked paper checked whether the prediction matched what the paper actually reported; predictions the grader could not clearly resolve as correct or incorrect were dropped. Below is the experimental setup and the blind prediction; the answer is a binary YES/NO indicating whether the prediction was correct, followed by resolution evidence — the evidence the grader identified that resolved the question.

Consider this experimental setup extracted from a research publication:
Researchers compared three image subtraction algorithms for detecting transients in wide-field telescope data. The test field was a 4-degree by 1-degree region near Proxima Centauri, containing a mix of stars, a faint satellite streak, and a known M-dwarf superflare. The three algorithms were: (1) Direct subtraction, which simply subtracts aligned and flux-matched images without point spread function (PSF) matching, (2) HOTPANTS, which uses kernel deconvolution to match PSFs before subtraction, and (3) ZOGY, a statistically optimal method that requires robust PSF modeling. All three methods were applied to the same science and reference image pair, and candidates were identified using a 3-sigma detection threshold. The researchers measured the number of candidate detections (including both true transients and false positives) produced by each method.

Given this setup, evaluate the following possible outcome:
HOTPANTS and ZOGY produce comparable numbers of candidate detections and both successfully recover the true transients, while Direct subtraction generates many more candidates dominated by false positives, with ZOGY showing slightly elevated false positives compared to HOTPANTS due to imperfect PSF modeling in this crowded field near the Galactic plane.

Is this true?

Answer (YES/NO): NO